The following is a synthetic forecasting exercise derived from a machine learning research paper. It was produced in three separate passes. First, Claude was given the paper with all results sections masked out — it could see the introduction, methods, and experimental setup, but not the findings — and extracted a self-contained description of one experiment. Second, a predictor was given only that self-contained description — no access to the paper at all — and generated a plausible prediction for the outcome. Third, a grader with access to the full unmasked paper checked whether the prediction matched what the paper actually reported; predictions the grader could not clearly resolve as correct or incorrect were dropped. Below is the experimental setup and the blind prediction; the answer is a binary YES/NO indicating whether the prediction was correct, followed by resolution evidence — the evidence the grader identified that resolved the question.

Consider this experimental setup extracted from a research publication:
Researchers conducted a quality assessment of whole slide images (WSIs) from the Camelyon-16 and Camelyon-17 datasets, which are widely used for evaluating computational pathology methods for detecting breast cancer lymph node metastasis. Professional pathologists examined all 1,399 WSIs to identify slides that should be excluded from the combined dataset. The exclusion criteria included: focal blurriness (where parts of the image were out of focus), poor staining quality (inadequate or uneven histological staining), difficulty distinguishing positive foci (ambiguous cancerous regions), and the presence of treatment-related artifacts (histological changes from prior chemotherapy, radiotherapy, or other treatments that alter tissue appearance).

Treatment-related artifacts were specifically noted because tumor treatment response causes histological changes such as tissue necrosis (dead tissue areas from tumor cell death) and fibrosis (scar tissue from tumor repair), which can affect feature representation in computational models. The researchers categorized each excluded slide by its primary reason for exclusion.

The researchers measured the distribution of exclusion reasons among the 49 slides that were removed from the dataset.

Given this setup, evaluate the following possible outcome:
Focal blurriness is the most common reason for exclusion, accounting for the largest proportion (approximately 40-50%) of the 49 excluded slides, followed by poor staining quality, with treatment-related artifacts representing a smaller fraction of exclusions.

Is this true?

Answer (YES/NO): NO